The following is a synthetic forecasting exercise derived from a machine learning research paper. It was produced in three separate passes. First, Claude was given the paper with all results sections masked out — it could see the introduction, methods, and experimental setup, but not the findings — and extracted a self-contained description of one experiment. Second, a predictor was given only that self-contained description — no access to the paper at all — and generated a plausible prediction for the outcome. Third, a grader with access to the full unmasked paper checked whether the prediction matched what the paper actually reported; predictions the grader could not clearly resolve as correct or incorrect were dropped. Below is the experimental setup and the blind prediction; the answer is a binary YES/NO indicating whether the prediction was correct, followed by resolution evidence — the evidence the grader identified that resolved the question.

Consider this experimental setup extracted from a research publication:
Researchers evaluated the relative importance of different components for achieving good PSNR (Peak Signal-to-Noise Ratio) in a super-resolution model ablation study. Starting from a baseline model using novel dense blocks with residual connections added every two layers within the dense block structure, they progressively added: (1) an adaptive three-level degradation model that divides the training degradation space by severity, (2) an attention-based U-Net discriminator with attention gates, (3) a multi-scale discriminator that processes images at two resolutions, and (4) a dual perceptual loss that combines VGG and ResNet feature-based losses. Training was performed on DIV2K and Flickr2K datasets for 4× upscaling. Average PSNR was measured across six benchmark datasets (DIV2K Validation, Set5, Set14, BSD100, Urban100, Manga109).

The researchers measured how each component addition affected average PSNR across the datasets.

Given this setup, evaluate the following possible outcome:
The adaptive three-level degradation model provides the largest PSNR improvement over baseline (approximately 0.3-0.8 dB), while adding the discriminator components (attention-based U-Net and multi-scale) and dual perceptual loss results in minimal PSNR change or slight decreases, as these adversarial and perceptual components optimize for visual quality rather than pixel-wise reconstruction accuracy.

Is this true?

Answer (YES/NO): NO